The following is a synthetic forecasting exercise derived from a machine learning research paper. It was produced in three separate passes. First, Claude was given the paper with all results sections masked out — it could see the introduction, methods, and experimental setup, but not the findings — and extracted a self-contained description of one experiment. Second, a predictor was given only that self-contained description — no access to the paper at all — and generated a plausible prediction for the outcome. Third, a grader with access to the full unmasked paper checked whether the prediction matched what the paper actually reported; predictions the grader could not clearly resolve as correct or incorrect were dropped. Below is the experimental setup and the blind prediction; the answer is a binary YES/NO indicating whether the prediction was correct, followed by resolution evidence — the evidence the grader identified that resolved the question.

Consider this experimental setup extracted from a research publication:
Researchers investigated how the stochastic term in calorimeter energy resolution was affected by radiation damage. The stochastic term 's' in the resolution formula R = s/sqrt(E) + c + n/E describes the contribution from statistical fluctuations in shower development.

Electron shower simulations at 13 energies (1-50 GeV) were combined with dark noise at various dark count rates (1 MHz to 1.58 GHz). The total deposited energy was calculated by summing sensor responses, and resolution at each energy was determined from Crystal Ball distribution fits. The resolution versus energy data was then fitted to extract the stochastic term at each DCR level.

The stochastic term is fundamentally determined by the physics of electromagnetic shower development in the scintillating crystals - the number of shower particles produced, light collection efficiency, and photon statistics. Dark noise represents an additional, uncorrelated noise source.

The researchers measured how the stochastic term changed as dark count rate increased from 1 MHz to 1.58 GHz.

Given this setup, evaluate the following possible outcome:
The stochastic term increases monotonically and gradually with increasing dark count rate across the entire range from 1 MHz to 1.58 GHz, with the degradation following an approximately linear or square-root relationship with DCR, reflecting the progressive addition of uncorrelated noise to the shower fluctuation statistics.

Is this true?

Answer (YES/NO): NO